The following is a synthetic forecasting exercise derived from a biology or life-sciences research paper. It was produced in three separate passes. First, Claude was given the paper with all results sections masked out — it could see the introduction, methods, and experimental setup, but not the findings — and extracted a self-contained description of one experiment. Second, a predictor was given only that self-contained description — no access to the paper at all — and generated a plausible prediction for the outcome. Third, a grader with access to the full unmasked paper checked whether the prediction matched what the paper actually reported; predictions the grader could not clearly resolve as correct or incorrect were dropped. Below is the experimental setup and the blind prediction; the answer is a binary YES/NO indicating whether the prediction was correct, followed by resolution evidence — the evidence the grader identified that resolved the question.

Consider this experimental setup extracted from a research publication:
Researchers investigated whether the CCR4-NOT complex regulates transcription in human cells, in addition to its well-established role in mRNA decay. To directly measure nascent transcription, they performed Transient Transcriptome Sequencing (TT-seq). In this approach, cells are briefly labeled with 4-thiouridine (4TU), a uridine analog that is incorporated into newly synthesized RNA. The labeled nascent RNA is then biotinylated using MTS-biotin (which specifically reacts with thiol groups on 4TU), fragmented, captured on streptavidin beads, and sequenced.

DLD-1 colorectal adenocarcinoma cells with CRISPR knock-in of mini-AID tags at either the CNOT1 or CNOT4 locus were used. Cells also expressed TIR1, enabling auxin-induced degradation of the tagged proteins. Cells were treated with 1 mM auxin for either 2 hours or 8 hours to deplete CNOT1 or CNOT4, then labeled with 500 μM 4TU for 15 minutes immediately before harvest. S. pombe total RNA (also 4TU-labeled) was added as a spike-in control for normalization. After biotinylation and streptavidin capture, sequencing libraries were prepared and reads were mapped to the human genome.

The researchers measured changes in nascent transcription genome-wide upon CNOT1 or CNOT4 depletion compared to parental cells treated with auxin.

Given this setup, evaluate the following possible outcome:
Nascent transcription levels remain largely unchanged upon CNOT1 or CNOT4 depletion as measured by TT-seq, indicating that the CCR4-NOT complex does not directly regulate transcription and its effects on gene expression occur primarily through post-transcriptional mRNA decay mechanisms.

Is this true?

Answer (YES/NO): NO